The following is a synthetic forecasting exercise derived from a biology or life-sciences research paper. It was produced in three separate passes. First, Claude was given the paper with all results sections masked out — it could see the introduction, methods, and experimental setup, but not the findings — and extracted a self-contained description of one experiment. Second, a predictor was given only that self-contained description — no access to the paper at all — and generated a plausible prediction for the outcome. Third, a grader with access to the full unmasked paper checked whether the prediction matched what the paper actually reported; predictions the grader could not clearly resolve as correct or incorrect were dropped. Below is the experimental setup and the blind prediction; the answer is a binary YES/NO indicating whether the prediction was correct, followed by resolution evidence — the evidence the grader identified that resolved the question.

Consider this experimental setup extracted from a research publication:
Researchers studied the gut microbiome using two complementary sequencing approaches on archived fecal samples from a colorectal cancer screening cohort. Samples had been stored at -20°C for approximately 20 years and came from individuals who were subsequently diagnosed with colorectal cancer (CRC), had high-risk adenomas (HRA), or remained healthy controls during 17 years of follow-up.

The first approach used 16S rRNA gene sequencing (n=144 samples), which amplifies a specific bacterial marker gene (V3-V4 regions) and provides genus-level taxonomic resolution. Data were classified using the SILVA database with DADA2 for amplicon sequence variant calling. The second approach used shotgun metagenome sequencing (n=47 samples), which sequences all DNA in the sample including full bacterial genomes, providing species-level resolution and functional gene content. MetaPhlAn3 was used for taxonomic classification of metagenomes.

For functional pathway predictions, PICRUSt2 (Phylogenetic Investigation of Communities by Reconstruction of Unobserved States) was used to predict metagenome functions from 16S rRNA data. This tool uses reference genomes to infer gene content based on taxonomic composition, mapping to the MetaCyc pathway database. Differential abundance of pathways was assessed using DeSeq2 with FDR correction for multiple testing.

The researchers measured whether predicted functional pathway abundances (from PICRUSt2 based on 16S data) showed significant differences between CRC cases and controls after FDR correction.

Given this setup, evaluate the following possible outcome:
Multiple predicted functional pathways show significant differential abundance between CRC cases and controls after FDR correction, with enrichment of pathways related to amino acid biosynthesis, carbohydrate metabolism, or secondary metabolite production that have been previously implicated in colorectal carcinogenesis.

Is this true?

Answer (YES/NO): NO